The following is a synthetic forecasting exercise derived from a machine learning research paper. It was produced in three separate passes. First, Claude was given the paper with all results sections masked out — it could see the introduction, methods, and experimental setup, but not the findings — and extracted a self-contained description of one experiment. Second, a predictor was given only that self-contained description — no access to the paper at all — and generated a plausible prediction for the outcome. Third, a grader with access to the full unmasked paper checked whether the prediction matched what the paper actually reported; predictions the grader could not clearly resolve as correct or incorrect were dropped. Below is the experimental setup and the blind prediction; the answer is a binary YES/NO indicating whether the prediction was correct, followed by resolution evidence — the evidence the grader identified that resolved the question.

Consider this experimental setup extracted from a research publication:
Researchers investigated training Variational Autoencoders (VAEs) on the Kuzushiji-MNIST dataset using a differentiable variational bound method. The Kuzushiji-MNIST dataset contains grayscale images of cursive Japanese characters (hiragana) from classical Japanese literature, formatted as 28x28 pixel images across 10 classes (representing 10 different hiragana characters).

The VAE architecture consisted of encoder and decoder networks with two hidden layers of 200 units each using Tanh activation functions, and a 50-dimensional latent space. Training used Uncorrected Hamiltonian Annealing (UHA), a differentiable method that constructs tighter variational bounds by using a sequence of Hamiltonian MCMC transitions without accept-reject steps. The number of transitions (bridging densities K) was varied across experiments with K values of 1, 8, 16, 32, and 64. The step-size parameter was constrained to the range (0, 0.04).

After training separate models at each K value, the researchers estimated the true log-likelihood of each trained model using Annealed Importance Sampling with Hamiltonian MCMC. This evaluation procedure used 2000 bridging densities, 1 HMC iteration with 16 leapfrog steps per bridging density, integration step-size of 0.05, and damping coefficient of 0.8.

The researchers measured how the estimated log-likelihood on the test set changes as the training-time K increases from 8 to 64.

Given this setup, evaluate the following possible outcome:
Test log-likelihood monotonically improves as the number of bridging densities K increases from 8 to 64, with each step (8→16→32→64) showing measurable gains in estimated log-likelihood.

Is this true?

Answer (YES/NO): YES